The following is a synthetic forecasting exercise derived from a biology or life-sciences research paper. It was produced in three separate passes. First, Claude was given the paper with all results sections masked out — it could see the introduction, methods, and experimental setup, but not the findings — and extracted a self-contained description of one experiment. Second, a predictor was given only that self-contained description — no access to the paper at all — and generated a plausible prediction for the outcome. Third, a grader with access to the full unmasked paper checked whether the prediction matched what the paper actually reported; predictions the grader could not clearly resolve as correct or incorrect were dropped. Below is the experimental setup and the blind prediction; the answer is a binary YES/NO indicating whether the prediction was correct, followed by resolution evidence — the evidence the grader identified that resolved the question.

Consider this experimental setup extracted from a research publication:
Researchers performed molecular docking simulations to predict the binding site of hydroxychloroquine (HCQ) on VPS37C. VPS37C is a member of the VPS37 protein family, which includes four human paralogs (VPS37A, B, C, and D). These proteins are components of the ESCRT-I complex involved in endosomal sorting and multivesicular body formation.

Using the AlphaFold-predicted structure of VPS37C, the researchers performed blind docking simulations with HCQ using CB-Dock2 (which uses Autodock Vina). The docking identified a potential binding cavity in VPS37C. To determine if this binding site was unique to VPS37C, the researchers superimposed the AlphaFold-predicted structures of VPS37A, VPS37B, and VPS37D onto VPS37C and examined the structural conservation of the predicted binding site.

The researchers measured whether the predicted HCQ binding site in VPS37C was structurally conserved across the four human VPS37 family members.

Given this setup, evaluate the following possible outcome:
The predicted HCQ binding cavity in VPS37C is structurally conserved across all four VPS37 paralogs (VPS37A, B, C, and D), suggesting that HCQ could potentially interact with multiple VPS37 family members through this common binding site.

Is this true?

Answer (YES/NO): YES